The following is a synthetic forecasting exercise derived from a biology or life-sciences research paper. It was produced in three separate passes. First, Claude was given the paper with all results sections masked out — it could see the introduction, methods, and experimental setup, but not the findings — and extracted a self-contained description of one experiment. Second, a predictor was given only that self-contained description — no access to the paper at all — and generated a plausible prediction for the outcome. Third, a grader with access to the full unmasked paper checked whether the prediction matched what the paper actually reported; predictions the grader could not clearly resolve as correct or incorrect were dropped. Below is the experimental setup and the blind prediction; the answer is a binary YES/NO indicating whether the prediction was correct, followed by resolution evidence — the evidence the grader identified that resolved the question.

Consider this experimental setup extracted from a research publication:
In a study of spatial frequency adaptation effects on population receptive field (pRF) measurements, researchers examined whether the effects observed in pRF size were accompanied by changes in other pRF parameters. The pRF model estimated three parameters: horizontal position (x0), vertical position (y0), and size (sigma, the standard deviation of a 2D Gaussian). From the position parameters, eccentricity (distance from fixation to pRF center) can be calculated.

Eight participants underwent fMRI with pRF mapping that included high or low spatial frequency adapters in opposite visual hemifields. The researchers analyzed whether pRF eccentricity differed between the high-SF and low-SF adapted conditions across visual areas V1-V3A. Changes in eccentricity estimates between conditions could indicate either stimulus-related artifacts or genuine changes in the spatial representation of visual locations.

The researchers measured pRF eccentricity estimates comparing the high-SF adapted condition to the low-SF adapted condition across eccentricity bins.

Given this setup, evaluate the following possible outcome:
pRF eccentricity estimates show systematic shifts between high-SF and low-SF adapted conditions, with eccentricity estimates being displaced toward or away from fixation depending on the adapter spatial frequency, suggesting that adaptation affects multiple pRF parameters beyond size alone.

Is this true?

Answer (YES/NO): NO